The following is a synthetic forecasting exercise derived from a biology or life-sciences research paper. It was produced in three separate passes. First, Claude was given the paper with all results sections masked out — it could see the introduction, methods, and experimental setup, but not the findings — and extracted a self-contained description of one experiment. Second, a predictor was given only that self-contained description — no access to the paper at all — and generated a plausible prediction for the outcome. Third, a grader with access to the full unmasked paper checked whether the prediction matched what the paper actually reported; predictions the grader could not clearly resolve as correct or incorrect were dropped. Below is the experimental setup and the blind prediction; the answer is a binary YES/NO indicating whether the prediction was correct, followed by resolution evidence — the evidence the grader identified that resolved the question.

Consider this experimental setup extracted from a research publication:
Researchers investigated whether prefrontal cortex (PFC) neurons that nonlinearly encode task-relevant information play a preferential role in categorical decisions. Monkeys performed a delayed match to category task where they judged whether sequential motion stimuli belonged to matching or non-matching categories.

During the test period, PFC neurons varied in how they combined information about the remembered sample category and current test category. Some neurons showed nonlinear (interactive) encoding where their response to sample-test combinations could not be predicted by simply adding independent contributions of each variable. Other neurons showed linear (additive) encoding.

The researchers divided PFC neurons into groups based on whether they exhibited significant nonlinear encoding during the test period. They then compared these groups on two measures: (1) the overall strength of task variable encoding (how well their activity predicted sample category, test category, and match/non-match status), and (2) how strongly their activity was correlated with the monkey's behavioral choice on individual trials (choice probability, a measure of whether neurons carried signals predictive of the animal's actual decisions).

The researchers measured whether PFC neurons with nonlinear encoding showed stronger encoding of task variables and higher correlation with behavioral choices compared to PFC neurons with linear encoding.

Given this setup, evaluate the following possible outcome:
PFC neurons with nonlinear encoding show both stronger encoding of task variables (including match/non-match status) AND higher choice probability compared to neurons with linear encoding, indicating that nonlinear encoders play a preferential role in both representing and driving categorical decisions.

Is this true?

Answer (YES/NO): NO